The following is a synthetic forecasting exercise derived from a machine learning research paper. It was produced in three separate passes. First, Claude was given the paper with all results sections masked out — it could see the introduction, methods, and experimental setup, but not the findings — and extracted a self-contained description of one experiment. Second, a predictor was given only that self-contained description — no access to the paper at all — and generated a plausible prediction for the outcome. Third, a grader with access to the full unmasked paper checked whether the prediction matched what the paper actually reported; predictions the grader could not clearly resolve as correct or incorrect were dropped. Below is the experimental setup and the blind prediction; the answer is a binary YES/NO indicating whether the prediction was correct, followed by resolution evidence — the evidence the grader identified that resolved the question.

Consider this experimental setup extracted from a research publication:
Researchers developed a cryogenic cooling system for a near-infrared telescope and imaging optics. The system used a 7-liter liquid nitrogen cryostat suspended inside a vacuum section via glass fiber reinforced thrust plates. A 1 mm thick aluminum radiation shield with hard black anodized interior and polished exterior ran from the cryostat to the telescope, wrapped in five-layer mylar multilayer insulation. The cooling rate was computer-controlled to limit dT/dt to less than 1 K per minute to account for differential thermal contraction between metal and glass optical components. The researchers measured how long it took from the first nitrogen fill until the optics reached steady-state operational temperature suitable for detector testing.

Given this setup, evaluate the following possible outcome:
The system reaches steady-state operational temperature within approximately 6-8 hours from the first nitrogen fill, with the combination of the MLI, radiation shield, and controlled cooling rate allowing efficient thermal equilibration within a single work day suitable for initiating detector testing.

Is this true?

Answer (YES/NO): NO